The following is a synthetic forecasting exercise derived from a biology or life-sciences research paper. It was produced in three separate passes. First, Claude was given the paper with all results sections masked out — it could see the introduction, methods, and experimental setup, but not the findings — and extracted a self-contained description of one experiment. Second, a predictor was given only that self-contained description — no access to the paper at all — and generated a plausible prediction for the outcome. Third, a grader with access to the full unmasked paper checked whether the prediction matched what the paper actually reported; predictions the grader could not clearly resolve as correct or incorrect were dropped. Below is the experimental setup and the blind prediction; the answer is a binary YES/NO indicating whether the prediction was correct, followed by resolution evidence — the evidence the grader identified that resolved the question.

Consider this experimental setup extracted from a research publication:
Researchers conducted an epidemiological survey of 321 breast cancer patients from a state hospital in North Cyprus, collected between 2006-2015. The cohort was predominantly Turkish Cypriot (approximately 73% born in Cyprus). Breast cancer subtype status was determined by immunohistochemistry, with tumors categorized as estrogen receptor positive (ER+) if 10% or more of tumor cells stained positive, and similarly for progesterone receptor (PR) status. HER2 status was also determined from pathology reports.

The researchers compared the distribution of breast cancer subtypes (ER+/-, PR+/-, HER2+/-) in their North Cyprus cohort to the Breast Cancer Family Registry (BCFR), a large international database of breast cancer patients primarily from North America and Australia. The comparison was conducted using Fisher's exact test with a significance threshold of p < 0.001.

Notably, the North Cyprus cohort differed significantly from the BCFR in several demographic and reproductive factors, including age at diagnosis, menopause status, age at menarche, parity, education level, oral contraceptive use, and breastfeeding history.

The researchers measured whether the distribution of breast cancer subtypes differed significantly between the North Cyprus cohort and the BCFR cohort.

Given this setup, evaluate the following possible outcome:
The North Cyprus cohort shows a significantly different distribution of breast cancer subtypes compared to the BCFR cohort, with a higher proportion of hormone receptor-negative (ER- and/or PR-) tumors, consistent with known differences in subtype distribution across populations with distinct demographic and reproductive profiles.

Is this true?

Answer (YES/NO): NO